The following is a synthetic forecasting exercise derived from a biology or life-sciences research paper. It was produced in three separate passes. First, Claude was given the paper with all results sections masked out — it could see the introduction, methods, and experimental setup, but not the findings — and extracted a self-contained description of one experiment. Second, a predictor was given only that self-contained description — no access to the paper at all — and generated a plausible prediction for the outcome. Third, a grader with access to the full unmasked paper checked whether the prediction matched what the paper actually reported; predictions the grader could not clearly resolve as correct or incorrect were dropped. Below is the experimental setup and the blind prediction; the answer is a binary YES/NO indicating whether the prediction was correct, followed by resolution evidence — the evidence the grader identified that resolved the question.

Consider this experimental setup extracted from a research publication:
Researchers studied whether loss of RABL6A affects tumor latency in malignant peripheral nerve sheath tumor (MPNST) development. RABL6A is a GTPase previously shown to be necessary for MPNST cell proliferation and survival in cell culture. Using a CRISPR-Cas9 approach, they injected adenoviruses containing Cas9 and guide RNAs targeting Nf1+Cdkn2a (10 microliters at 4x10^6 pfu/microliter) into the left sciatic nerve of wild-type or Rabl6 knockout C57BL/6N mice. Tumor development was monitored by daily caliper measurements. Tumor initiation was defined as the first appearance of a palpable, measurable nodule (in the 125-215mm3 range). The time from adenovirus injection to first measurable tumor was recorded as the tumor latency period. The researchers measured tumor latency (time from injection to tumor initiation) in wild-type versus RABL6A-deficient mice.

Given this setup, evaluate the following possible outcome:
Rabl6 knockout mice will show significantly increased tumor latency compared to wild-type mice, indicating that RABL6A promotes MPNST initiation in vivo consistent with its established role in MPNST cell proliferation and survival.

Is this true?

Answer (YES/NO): NO